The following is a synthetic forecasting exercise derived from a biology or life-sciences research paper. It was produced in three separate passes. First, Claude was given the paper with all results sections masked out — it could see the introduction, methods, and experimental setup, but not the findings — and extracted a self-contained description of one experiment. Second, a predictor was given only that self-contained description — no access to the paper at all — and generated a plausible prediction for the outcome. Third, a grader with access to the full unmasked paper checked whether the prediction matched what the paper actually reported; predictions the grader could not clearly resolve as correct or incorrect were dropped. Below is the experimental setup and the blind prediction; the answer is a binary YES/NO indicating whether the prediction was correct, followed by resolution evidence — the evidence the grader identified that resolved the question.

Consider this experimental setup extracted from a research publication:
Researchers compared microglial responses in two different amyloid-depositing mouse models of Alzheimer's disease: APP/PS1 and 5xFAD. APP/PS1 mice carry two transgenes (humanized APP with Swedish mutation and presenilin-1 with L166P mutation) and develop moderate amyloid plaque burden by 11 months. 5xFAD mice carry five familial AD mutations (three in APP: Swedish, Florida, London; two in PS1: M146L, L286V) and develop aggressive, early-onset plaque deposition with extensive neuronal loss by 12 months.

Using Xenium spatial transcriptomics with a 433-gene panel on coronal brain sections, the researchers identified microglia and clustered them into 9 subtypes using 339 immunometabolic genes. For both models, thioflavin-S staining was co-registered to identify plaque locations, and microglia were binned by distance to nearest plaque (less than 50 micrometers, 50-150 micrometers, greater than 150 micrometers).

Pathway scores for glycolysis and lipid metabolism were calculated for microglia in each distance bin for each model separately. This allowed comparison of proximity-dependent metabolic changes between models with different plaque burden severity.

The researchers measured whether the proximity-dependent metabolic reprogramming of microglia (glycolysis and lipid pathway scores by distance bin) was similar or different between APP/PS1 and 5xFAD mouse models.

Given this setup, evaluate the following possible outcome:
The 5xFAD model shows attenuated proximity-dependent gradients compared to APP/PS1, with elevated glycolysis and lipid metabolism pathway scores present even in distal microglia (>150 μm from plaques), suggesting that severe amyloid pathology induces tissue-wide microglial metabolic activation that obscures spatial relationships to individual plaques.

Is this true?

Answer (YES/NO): NO